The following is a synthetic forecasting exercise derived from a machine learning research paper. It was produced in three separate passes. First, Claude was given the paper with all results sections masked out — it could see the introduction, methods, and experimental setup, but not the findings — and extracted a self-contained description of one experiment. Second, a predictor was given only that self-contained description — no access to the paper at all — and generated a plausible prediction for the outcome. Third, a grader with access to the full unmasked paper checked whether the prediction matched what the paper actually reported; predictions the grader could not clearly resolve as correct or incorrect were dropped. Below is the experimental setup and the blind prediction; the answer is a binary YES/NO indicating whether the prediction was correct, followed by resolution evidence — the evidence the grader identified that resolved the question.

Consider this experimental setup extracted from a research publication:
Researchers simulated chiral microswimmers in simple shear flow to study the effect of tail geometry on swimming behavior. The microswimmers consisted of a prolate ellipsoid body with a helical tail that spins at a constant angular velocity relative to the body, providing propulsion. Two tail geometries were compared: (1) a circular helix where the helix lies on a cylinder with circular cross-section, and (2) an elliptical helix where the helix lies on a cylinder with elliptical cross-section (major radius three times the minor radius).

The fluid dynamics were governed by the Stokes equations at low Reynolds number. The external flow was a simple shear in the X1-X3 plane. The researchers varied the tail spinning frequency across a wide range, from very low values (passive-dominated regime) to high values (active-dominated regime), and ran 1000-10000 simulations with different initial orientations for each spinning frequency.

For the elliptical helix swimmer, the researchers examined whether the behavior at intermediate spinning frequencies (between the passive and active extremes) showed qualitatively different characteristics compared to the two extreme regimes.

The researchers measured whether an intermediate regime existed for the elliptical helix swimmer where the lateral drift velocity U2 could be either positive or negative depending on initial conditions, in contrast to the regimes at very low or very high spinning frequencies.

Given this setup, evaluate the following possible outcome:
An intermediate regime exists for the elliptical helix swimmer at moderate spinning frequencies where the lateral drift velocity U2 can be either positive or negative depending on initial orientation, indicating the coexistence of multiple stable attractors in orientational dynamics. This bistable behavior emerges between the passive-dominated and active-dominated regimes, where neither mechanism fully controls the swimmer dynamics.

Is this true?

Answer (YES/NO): YES